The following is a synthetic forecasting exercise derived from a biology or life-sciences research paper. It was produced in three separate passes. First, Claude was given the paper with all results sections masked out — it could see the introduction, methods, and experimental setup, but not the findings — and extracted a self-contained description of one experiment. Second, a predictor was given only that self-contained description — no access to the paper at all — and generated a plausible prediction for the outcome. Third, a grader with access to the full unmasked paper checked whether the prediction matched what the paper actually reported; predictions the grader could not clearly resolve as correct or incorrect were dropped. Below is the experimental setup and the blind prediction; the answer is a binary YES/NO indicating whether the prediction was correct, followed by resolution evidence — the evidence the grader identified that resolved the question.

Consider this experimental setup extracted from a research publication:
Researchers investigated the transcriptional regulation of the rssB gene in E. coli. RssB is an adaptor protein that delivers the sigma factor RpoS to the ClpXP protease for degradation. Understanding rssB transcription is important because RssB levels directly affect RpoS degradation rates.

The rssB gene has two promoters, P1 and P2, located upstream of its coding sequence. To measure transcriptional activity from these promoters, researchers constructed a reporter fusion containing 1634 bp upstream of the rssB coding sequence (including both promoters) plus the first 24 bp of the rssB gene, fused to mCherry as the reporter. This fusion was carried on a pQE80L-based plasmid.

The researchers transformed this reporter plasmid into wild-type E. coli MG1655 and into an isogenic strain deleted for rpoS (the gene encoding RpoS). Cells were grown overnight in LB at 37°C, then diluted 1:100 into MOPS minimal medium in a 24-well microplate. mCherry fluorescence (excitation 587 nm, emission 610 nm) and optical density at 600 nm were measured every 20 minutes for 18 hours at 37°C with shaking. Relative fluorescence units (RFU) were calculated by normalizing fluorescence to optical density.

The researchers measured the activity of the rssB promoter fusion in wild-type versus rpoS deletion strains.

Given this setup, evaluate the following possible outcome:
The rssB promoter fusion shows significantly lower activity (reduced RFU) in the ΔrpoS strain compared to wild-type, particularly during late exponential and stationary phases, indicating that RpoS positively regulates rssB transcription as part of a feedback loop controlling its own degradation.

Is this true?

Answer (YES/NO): YES